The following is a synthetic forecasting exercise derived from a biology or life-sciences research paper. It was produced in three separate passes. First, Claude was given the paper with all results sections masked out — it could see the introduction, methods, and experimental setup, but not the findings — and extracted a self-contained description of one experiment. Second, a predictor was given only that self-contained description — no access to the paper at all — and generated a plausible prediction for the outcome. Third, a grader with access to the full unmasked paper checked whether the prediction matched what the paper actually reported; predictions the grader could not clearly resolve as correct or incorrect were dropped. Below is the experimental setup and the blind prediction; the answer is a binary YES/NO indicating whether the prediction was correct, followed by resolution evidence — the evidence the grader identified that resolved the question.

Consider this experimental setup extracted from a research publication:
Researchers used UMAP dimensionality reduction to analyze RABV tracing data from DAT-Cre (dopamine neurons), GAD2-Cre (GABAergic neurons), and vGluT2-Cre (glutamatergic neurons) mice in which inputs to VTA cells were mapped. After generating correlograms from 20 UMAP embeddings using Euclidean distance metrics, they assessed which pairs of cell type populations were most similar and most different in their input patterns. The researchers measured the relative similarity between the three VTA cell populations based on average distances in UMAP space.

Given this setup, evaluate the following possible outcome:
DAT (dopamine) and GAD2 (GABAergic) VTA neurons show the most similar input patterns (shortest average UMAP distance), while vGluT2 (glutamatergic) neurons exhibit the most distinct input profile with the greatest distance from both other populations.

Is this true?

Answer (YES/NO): NO